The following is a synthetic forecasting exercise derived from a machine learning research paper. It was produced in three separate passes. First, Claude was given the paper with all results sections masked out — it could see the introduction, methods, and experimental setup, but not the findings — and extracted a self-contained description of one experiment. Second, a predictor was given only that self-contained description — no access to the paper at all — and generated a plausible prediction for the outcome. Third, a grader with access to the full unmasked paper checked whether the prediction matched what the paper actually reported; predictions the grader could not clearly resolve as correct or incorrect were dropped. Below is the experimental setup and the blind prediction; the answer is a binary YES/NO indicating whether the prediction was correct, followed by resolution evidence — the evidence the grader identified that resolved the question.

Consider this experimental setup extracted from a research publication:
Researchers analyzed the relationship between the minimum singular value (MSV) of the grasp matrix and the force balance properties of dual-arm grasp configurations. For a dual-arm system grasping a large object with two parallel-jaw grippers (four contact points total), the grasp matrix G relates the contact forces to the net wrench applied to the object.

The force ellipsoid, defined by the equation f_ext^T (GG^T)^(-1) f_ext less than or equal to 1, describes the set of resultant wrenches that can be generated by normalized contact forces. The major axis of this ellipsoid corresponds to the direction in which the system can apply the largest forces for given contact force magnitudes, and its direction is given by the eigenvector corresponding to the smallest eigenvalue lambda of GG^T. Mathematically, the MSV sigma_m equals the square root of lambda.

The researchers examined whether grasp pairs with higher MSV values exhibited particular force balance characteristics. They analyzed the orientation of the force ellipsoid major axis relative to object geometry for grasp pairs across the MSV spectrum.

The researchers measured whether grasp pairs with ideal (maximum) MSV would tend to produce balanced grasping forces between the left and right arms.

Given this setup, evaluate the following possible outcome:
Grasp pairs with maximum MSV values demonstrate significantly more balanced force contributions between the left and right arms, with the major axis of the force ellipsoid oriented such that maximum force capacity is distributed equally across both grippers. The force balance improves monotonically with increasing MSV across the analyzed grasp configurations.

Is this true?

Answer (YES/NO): NO